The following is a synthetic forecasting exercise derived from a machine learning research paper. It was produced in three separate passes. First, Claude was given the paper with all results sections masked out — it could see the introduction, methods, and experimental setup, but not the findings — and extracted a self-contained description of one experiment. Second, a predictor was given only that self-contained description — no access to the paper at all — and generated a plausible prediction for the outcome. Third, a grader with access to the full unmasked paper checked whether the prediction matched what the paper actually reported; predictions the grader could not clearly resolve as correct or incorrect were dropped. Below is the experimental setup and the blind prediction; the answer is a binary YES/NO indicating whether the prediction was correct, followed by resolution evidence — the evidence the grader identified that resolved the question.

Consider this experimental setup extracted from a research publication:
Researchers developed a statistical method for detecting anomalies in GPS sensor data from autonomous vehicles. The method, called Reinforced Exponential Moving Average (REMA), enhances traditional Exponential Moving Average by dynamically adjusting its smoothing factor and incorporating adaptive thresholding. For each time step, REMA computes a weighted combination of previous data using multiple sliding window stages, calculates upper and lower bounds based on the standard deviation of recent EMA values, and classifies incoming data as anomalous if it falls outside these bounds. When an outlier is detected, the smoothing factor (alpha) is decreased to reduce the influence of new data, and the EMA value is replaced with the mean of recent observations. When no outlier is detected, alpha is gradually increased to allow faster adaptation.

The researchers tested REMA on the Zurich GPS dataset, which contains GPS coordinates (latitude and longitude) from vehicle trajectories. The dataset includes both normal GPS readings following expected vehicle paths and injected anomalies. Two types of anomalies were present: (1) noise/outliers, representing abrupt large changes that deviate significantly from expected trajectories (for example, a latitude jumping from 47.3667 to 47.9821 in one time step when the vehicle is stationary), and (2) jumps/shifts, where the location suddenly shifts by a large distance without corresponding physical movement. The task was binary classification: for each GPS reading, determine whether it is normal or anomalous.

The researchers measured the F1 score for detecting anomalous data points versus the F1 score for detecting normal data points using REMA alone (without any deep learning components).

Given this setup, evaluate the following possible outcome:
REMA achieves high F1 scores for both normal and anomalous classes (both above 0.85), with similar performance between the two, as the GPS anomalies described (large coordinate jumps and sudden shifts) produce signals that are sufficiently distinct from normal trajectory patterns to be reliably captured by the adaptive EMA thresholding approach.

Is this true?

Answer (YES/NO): NO